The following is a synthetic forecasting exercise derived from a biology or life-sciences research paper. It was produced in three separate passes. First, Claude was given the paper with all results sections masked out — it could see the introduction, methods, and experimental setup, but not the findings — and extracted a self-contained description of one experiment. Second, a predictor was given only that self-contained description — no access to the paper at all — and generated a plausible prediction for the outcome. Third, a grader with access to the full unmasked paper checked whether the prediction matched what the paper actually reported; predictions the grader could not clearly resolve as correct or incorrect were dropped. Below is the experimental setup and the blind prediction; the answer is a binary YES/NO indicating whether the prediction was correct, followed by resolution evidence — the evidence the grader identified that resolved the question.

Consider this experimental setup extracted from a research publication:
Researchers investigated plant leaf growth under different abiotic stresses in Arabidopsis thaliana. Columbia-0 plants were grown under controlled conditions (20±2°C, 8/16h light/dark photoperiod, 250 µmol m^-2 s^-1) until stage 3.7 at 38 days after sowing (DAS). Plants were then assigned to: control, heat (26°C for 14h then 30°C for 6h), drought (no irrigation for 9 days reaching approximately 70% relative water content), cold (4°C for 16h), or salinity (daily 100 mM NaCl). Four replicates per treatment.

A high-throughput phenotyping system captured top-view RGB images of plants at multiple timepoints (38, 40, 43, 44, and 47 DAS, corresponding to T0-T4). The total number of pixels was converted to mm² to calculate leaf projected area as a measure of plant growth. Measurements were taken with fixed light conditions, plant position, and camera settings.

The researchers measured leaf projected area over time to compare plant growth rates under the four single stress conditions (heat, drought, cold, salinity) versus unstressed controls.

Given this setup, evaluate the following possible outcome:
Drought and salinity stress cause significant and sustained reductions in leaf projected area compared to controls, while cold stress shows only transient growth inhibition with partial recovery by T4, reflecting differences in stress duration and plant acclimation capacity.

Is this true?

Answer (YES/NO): NO